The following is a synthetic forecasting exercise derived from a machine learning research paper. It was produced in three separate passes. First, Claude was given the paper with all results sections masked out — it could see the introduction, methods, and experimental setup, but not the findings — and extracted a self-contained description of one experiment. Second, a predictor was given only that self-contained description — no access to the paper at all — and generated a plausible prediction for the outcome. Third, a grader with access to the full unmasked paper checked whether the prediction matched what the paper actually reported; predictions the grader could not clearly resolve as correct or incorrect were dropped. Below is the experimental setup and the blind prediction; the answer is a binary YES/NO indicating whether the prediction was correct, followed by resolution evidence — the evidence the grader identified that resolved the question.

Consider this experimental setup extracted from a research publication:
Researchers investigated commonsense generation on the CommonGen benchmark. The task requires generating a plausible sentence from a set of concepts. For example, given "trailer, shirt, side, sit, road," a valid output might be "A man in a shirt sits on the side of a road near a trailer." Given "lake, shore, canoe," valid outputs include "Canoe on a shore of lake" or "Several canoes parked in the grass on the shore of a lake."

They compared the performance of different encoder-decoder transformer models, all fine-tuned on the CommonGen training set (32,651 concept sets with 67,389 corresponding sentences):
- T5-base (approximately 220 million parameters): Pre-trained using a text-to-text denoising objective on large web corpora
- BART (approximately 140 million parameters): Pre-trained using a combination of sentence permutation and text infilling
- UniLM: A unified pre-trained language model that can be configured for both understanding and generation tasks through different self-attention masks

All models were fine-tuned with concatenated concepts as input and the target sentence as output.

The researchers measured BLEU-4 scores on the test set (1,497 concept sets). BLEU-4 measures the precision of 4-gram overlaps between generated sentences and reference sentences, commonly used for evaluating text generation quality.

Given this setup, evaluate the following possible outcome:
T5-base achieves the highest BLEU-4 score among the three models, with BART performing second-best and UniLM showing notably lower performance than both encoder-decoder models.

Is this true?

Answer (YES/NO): NO